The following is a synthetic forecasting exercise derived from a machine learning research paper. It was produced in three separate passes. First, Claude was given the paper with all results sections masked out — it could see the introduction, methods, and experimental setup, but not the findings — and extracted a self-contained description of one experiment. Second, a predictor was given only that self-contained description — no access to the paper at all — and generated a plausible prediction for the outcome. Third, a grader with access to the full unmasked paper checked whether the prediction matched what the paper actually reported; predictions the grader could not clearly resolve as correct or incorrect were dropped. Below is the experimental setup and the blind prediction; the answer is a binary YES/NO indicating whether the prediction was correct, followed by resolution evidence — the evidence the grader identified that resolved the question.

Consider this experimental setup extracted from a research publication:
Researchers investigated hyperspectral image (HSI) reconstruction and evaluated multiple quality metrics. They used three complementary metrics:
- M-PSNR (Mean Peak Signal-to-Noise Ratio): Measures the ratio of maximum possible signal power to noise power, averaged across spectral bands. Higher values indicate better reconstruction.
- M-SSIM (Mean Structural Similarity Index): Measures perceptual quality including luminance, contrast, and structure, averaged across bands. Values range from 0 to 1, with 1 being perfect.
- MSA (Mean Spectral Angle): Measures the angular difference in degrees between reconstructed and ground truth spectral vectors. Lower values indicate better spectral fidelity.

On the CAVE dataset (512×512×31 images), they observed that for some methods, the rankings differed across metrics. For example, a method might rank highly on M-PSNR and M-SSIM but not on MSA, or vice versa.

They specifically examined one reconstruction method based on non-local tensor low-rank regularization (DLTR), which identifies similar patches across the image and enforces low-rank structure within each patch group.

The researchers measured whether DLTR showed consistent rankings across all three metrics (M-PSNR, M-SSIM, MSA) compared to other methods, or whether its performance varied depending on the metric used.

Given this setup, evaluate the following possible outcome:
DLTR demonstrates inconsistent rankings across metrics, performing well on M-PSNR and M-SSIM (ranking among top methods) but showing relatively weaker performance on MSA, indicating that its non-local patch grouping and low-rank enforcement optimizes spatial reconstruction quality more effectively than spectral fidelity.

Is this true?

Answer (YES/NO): NO